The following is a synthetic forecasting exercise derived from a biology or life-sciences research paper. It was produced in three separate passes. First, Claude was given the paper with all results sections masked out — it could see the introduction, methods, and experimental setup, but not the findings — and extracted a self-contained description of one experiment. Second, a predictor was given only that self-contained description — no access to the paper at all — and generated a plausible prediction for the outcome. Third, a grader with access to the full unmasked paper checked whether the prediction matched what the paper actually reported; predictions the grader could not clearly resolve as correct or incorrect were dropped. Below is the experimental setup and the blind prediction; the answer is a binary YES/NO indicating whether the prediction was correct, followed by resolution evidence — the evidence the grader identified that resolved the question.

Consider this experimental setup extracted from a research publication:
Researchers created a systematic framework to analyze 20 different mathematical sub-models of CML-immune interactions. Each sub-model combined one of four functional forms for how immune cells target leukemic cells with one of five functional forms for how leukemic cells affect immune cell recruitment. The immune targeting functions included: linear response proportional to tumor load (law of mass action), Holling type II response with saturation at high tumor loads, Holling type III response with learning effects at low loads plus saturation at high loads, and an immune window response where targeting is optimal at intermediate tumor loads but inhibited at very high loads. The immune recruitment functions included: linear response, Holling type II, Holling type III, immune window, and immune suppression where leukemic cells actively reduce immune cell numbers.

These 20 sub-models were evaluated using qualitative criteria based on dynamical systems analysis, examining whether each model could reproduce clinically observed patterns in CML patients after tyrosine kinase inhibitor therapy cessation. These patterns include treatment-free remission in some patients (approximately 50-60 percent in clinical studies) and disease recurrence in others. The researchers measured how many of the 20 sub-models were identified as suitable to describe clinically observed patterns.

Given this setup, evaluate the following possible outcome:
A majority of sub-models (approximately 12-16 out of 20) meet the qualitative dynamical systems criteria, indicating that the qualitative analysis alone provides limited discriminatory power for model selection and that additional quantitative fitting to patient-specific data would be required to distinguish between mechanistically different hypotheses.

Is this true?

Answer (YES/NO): NO